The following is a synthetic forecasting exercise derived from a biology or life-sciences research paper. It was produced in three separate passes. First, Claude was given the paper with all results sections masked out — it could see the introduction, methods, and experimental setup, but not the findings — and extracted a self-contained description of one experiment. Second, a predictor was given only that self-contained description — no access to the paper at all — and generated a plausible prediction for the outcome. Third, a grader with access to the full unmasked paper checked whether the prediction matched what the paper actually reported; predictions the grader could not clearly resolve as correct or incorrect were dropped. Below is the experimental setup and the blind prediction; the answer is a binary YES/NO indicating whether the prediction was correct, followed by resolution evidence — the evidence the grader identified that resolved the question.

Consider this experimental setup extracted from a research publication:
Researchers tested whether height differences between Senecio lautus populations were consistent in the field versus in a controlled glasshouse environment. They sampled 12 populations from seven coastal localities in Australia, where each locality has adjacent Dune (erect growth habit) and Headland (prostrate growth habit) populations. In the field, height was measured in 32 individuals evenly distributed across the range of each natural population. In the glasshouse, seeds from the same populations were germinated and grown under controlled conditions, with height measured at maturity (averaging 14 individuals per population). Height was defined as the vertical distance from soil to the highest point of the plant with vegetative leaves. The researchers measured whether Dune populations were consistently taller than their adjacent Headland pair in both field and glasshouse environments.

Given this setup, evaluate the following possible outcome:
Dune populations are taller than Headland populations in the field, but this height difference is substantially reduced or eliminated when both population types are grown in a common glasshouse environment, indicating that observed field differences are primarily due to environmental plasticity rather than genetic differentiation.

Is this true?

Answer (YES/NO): NO